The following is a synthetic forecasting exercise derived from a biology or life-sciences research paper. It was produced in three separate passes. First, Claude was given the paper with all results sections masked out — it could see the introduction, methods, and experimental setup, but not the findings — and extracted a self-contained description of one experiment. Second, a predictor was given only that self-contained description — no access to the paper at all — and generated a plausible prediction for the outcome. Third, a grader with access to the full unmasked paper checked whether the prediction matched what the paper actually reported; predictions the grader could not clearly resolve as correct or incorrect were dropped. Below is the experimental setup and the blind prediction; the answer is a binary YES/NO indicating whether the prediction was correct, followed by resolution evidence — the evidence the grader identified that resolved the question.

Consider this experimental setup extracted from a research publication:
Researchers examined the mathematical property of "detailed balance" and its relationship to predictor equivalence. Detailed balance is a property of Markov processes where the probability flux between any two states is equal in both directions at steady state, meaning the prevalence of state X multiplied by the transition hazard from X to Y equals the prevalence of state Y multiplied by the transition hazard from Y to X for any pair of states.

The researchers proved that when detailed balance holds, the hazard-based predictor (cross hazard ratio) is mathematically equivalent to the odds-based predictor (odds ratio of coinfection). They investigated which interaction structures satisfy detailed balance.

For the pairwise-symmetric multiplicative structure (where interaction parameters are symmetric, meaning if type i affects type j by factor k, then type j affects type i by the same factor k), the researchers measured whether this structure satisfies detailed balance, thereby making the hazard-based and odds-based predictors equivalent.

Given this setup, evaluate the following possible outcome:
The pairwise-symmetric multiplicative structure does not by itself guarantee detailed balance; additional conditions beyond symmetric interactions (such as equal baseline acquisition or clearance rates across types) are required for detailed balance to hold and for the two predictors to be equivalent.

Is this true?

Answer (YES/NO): NO